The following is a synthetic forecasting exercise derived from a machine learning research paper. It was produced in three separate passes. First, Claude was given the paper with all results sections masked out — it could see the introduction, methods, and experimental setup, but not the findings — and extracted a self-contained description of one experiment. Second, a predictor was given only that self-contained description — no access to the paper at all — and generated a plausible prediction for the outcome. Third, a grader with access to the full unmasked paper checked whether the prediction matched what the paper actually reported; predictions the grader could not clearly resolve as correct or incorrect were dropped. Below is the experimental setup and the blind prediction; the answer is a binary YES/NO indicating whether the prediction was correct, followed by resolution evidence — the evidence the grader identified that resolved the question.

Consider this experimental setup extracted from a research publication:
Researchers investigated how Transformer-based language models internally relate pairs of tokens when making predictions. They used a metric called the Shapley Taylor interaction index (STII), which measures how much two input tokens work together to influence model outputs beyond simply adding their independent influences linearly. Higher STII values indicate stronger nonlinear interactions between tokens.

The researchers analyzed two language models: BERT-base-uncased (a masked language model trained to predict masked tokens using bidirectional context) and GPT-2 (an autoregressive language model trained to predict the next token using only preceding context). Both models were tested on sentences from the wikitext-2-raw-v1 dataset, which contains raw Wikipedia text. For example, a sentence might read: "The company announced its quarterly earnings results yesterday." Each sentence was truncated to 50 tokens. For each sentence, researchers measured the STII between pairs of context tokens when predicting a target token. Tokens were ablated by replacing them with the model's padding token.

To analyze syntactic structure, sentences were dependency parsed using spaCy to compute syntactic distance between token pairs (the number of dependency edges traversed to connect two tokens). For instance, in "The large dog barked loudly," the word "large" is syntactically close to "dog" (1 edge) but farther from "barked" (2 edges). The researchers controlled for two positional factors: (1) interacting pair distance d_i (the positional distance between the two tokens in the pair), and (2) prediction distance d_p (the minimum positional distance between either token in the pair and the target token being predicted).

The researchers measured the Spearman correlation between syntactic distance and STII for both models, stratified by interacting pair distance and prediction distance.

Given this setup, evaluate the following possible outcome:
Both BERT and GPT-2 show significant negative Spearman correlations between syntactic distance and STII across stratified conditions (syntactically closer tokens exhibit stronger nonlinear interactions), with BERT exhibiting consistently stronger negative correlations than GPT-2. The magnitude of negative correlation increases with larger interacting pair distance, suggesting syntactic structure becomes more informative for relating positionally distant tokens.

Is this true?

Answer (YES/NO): YES